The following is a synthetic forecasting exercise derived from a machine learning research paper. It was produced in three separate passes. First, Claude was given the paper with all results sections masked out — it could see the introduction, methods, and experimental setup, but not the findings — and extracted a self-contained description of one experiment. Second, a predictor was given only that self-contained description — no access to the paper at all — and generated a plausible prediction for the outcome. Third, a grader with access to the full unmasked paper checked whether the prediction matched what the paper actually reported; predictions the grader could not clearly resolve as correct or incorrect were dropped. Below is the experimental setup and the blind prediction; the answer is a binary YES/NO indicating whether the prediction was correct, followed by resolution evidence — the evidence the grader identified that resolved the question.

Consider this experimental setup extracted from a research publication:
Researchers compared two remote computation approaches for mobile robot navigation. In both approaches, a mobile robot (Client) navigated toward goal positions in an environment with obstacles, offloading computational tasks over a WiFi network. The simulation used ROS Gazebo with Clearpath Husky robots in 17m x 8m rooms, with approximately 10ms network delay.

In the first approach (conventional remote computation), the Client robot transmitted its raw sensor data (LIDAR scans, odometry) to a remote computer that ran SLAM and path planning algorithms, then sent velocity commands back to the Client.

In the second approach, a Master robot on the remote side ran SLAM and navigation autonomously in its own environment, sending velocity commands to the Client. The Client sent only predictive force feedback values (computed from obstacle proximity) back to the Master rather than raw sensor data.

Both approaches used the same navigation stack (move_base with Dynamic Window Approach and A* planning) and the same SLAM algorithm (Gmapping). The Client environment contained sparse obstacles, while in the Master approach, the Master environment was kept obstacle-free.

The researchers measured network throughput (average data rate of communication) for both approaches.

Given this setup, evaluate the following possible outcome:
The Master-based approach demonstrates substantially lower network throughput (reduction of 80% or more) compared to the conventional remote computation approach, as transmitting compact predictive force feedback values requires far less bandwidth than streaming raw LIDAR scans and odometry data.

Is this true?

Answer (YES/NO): YES